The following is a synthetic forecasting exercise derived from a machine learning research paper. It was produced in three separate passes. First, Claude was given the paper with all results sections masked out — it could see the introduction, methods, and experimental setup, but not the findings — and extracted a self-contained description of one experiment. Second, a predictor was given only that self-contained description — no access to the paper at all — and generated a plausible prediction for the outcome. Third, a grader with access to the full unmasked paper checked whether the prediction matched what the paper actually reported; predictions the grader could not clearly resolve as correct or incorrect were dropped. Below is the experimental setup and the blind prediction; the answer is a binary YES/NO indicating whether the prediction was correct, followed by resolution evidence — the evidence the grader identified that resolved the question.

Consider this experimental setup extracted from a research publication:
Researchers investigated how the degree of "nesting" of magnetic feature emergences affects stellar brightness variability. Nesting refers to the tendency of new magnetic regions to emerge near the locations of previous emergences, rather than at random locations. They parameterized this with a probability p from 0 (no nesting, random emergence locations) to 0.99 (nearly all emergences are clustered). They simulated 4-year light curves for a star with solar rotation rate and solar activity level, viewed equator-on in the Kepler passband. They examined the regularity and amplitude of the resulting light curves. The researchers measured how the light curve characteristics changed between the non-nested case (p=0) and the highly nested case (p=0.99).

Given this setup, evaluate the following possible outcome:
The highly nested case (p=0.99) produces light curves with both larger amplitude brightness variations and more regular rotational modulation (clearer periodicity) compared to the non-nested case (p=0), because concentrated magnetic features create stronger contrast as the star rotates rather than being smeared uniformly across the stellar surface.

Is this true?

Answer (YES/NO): YES